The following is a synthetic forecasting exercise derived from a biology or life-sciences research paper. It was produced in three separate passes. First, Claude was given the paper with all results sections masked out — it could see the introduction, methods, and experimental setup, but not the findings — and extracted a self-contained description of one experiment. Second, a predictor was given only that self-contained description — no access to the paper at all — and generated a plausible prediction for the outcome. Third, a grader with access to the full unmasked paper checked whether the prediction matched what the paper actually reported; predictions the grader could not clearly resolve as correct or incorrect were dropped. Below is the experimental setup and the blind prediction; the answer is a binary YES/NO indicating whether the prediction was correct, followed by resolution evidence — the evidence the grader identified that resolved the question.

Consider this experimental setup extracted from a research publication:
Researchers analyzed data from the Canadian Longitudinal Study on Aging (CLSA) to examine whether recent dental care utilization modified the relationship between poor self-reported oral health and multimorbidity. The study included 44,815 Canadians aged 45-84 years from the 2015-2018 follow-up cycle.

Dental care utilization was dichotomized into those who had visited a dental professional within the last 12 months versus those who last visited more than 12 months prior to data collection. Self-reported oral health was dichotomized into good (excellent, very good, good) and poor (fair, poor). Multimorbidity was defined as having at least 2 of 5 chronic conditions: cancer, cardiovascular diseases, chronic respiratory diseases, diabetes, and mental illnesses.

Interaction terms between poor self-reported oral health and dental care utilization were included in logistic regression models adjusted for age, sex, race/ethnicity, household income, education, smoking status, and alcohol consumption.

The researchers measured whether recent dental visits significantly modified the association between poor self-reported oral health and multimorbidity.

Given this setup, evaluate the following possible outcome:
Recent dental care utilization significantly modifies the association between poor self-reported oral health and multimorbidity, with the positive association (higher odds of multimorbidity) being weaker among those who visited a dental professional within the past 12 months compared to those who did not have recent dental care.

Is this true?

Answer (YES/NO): YES